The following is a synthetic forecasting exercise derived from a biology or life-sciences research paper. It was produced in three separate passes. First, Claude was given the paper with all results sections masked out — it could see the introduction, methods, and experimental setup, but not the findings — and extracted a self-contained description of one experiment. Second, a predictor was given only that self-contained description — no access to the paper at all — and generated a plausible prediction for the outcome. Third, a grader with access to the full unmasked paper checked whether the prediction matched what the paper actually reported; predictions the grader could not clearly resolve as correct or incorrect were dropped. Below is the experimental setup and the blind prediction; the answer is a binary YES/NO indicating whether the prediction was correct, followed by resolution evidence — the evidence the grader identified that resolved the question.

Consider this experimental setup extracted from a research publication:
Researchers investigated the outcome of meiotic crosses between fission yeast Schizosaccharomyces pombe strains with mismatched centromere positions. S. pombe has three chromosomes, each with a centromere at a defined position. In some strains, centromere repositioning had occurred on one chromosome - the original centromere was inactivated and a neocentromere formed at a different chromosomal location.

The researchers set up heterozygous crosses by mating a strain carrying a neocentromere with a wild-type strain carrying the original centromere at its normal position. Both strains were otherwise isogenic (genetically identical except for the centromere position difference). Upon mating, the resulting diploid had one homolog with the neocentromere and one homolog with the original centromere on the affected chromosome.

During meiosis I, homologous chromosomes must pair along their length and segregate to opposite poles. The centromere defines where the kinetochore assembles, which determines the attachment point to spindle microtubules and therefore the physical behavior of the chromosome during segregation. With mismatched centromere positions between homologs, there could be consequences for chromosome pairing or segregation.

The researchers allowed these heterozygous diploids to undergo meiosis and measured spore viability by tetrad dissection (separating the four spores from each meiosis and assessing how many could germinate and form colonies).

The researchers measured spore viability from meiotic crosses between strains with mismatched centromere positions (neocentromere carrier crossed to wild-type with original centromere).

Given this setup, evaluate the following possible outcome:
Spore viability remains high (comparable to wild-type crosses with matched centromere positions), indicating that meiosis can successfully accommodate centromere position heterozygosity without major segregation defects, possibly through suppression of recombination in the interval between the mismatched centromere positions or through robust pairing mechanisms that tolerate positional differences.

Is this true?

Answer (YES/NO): NO